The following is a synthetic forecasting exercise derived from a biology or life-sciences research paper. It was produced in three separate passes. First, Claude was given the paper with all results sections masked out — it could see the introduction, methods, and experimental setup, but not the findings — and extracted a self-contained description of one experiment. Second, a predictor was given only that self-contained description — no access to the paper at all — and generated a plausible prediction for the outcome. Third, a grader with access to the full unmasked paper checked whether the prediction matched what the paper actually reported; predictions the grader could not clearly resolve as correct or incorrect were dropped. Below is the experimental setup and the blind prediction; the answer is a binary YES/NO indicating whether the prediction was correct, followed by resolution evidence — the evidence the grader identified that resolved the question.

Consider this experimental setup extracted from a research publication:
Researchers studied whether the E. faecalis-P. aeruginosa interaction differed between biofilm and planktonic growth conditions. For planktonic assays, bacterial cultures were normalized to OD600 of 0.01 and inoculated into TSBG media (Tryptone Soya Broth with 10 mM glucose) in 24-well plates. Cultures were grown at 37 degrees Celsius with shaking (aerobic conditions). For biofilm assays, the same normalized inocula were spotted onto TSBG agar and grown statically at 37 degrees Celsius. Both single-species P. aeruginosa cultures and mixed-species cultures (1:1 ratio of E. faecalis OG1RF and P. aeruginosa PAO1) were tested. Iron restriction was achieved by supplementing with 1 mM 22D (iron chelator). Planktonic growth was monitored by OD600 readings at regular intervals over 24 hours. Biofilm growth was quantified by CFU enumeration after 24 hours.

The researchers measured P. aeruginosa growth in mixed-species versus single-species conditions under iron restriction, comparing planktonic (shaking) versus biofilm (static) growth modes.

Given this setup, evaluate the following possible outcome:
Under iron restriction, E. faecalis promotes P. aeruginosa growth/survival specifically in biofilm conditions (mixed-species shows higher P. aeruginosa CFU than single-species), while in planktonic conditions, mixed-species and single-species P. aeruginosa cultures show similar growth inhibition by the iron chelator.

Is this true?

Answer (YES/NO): NO